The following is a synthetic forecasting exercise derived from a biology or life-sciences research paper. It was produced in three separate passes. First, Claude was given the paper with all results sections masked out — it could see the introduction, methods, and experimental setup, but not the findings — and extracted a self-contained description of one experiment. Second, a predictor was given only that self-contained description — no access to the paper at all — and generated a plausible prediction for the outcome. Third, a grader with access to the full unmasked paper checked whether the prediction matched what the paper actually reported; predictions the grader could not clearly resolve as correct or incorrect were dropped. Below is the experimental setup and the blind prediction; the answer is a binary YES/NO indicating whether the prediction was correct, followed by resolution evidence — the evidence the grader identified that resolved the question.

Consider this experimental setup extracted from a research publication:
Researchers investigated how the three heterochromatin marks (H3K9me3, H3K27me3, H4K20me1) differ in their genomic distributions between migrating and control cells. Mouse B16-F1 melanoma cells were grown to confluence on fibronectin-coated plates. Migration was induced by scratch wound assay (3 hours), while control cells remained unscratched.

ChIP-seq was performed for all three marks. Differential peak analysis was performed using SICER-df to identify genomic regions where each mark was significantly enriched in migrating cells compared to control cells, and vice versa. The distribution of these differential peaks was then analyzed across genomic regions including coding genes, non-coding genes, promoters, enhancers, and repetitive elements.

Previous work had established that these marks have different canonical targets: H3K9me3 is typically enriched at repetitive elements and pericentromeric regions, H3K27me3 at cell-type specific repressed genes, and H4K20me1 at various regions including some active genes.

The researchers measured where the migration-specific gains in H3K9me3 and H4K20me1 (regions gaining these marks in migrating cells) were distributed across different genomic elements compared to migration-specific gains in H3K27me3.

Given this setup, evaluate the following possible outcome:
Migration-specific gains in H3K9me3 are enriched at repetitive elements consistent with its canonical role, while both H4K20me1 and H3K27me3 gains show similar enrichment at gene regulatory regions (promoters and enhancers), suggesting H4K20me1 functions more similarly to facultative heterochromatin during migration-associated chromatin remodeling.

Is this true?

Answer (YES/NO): NO